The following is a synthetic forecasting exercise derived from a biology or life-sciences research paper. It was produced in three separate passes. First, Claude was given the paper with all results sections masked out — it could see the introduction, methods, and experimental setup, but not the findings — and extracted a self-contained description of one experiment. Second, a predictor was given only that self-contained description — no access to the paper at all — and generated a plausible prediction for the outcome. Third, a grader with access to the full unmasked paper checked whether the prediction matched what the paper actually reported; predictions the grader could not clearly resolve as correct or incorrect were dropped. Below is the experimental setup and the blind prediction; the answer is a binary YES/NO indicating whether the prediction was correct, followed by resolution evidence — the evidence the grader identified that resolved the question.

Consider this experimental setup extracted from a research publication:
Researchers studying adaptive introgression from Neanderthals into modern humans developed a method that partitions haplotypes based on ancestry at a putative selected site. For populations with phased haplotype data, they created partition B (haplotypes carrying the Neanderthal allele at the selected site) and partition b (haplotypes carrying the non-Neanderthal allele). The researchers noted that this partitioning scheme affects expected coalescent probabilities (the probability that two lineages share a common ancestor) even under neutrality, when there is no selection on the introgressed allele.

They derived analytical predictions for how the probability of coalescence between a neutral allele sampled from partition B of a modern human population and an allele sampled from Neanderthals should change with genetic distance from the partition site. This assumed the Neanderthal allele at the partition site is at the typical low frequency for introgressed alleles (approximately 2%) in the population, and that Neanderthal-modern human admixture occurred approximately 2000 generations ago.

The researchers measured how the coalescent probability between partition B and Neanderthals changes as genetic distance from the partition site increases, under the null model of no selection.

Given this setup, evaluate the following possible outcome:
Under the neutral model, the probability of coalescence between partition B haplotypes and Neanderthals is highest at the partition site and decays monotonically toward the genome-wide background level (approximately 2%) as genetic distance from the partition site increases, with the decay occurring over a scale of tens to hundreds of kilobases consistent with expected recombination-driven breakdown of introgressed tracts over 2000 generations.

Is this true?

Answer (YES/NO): YES